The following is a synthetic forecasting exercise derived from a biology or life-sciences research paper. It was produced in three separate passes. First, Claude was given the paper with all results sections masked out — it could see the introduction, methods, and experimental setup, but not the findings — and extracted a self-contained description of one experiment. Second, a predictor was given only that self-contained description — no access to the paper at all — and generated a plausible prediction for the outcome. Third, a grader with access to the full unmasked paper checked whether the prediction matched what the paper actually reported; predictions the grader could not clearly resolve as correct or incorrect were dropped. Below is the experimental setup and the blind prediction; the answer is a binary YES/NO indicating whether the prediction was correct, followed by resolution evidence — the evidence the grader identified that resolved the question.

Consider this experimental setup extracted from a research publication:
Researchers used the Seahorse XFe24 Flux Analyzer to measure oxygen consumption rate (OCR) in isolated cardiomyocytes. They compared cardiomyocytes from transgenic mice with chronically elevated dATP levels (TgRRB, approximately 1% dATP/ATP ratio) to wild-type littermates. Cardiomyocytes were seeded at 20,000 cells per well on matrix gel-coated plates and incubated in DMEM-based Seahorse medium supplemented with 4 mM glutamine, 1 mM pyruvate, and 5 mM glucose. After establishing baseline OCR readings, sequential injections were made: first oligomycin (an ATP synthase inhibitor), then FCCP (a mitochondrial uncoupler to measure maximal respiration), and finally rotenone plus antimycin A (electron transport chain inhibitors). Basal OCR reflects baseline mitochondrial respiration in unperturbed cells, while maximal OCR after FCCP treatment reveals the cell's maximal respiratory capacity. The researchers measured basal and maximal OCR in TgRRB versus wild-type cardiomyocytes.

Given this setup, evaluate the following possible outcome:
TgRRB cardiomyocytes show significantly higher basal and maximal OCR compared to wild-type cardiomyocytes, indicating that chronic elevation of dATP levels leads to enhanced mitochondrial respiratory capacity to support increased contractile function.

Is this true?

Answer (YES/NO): YES